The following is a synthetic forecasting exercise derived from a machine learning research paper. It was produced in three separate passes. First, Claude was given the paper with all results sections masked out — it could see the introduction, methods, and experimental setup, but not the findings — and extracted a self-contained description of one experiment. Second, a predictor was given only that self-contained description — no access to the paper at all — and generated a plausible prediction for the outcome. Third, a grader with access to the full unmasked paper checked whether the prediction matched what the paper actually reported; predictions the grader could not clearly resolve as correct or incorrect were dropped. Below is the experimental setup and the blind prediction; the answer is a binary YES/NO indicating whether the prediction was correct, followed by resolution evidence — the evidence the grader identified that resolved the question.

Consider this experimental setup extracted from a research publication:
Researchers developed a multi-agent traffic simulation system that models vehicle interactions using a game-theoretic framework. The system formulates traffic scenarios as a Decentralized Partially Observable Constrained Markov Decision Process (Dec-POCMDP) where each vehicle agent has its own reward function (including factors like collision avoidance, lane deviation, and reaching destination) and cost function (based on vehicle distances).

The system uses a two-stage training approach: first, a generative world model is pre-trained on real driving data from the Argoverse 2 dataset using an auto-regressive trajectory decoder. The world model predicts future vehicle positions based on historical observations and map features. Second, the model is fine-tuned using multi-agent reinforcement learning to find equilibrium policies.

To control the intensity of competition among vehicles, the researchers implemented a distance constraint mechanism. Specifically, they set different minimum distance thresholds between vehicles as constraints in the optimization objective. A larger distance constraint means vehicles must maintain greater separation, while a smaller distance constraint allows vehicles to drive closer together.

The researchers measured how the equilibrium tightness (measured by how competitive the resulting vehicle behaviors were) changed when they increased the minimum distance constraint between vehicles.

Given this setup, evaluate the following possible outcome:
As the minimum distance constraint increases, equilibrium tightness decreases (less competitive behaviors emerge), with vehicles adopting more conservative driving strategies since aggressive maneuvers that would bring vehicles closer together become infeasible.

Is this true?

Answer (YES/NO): YES